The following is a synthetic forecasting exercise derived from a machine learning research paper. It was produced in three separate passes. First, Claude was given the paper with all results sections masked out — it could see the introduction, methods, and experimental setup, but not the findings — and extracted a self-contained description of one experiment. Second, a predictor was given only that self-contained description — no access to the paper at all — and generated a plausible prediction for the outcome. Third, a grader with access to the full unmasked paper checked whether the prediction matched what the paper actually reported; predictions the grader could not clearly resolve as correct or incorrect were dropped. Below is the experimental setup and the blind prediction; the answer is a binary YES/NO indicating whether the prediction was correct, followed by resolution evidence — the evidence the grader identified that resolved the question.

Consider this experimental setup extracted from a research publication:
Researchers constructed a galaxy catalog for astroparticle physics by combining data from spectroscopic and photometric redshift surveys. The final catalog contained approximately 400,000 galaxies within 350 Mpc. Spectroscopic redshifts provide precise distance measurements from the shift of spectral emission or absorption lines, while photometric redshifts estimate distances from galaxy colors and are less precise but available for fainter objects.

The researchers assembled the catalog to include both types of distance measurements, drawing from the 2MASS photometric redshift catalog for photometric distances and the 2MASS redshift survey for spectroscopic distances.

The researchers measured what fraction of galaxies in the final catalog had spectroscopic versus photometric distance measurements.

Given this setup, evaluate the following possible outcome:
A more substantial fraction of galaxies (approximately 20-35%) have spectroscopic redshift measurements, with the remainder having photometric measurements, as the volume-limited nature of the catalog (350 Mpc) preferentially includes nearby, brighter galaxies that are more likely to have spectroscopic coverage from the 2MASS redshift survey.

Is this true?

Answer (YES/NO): NO